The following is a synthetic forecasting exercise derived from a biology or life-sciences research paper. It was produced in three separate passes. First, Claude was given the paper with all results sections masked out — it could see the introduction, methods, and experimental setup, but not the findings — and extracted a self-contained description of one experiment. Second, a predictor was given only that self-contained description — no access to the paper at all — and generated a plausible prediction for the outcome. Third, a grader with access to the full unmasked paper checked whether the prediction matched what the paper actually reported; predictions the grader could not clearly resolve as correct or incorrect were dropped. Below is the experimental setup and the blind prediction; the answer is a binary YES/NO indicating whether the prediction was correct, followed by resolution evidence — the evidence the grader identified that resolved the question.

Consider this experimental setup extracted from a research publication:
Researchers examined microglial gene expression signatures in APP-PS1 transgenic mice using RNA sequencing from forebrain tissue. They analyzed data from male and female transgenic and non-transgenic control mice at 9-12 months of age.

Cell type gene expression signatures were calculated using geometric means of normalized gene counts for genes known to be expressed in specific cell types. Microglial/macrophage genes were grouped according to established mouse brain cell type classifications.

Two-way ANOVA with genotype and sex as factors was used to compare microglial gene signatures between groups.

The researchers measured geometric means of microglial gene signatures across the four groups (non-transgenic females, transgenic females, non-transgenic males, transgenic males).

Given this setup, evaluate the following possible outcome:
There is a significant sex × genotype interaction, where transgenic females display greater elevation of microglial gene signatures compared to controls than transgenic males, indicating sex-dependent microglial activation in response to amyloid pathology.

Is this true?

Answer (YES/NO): NO